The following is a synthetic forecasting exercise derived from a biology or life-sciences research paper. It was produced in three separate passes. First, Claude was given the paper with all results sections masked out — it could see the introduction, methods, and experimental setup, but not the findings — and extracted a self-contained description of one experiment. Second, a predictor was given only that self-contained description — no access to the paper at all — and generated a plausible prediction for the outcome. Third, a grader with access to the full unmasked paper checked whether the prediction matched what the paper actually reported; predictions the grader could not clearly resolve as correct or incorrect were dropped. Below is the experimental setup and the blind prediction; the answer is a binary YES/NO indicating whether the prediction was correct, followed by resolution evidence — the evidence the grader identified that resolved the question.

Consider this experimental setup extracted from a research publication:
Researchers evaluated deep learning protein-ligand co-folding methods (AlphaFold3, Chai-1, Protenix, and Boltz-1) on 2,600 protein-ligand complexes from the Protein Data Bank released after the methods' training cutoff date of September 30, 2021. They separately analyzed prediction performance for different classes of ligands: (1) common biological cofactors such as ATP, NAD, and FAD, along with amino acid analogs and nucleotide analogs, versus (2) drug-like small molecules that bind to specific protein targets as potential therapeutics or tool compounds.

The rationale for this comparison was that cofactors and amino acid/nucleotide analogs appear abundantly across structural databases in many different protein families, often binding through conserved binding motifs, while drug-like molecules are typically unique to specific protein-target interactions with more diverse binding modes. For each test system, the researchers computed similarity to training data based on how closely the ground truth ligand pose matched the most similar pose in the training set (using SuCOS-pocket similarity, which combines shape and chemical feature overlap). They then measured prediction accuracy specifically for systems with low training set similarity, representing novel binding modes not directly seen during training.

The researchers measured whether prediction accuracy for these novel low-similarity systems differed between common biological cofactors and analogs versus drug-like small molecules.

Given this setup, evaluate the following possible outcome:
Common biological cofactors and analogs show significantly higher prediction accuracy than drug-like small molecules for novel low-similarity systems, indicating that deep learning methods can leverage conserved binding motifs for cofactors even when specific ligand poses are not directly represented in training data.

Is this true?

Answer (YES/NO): NO